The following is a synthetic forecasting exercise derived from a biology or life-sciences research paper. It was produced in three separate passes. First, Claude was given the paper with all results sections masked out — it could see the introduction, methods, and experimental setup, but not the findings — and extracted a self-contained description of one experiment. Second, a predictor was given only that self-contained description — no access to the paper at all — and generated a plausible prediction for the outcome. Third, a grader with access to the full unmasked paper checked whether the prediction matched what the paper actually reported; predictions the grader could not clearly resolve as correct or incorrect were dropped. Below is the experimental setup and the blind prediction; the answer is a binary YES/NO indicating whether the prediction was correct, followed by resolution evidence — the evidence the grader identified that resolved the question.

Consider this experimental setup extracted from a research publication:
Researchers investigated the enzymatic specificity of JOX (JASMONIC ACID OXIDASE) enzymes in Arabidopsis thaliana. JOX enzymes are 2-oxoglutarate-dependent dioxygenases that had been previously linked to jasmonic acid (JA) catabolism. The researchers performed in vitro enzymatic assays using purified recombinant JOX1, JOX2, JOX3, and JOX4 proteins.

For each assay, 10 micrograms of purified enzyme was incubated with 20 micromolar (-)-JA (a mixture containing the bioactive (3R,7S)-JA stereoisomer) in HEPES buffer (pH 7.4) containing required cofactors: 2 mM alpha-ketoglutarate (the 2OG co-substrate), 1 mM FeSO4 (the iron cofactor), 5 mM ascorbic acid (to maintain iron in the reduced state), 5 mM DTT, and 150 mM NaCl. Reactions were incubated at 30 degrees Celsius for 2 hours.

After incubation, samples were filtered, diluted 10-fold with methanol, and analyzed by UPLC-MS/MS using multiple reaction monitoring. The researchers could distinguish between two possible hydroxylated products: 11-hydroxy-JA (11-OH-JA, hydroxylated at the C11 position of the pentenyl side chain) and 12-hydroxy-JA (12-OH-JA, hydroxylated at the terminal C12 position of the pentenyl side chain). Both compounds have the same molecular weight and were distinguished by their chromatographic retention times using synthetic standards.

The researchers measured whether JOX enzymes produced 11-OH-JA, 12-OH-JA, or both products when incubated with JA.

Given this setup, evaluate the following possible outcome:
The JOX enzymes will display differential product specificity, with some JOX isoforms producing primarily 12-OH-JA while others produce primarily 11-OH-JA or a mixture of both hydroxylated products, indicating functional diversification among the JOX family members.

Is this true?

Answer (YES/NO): NO